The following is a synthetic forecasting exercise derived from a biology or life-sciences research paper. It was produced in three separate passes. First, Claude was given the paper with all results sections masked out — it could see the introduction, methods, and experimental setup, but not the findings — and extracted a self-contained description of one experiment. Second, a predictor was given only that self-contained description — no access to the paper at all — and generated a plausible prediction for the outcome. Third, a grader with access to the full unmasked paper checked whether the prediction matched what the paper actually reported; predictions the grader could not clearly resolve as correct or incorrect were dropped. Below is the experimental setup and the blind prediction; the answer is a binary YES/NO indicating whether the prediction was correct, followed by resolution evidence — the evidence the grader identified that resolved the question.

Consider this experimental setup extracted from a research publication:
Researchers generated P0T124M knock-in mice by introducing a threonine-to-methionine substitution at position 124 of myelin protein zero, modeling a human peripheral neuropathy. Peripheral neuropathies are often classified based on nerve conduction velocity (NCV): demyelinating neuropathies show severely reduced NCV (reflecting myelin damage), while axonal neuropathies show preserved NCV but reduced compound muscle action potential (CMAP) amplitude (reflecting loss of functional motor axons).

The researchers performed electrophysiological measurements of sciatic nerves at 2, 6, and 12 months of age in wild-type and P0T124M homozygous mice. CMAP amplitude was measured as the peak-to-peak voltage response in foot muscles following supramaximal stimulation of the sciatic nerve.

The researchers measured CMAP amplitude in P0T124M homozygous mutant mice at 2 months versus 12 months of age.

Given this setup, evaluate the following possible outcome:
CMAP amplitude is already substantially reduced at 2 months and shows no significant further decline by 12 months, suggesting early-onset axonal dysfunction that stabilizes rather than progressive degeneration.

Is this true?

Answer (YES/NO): NO